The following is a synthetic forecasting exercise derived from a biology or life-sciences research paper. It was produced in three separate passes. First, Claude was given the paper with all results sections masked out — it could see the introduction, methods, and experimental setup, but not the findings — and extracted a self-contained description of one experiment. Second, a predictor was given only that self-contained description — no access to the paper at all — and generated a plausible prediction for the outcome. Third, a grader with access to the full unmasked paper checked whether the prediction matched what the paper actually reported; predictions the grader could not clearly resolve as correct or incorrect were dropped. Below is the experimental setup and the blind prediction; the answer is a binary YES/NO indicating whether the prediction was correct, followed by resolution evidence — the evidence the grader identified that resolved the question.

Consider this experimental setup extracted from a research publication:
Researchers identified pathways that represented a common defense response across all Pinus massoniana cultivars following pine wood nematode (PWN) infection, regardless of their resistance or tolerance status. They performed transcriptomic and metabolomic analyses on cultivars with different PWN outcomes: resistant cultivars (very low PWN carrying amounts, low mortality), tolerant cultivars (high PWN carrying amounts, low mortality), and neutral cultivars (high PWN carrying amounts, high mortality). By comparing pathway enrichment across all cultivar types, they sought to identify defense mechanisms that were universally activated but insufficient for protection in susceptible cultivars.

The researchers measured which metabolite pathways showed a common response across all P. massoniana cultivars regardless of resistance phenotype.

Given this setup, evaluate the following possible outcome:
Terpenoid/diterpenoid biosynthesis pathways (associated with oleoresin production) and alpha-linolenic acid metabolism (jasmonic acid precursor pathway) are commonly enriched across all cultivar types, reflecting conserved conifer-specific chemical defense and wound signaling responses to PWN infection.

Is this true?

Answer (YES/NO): NO